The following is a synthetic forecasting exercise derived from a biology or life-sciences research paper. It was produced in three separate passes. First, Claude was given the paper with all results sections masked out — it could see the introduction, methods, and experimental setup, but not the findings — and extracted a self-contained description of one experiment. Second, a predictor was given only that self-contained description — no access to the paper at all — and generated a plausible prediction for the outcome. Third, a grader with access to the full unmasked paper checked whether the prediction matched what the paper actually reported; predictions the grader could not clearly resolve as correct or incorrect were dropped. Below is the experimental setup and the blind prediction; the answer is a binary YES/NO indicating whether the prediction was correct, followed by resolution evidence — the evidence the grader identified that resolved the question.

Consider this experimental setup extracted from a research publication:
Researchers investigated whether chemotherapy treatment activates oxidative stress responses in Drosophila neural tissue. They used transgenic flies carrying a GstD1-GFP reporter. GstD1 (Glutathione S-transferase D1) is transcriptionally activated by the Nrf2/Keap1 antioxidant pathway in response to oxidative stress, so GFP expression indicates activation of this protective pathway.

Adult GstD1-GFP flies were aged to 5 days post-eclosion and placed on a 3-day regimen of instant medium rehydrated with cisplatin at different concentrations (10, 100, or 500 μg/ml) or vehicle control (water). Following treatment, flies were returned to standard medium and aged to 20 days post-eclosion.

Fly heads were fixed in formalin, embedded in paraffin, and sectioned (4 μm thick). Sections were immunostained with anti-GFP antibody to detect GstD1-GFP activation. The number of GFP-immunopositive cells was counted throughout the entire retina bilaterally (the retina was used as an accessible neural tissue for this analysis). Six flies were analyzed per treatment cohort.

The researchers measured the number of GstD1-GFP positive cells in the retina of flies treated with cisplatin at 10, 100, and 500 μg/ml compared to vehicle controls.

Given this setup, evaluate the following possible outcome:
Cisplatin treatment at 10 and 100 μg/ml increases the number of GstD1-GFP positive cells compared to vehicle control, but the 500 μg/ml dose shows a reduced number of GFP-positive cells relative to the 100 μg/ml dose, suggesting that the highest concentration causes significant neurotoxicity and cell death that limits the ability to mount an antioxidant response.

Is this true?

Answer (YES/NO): NO